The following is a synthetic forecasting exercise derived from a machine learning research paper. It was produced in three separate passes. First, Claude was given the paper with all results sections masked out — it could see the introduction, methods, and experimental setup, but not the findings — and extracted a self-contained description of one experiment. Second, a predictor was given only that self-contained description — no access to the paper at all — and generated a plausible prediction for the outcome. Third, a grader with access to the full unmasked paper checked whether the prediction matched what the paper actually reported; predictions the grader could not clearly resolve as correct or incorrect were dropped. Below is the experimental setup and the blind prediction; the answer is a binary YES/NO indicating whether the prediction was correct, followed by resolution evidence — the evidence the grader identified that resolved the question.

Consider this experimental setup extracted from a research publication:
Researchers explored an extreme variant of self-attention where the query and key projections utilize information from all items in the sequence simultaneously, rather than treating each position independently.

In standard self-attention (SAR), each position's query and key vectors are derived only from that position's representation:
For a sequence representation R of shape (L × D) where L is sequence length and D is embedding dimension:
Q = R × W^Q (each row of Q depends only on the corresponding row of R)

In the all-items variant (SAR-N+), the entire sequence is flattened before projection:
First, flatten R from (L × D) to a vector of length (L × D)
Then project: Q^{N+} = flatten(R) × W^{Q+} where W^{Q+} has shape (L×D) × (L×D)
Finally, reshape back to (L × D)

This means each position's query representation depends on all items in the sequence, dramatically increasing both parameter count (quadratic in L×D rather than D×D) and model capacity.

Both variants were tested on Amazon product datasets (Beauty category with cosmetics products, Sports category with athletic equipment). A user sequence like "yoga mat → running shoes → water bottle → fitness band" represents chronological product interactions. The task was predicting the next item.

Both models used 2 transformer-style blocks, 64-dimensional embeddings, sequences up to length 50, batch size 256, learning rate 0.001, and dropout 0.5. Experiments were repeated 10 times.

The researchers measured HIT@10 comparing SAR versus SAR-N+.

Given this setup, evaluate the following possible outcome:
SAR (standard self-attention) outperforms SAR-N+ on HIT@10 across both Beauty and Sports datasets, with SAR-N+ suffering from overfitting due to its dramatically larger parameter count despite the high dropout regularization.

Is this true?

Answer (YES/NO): NO